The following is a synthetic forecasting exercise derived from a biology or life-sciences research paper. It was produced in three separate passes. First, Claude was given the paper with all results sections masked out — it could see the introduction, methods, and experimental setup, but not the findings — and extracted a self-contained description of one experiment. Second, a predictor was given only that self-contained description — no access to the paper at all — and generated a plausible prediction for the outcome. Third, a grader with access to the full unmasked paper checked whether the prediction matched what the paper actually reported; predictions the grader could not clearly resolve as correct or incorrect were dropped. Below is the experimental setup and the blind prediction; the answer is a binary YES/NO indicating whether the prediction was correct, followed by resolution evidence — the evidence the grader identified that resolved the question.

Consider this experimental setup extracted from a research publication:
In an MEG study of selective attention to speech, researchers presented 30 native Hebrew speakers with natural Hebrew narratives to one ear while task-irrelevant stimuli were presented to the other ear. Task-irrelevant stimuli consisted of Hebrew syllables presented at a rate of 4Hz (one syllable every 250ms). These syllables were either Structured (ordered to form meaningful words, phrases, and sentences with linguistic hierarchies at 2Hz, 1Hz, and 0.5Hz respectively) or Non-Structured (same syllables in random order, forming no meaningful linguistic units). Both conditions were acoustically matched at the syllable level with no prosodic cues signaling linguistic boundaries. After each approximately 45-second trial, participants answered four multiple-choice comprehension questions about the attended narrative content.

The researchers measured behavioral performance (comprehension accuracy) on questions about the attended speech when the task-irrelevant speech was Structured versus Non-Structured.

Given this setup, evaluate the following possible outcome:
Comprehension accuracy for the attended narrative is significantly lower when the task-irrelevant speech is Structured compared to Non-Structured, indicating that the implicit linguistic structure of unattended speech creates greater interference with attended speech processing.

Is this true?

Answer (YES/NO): NO